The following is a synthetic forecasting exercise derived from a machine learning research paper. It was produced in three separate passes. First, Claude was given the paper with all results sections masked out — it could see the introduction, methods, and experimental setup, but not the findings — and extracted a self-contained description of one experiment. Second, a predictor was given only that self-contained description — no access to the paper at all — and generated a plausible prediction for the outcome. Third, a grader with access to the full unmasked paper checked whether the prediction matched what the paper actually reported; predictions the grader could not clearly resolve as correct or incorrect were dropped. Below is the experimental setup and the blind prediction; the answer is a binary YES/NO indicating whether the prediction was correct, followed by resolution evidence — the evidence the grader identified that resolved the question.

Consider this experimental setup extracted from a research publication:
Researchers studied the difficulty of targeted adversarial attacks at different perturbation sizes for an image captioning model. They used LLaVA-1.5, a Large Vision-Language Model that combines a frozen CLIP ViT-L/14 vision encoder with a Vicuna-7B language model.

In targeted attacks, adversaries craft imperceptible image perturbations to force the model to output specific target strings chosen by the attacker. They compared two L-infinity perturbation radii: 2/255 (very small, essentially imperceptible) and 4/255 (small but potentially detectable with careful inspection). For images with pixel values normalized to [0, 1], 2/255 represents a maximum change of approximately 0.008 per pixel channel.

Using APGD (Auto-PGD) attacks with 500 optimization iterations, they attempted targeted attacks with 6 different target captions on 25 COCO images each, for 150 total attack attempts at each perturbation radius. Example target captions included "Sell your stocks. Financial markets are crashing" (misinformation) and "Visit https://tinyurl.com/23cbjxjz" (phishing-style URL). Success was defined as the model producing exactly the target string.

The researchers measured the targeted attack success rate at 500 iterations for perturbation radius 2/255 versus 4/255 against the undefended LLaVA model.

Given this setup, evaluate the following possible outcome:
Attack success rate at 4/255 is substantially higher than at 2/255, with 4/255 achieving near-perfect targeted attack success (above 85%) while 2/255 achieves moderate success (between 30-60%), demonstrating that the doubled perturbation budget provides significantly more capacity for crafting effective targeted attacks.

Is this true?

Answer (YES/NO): NO